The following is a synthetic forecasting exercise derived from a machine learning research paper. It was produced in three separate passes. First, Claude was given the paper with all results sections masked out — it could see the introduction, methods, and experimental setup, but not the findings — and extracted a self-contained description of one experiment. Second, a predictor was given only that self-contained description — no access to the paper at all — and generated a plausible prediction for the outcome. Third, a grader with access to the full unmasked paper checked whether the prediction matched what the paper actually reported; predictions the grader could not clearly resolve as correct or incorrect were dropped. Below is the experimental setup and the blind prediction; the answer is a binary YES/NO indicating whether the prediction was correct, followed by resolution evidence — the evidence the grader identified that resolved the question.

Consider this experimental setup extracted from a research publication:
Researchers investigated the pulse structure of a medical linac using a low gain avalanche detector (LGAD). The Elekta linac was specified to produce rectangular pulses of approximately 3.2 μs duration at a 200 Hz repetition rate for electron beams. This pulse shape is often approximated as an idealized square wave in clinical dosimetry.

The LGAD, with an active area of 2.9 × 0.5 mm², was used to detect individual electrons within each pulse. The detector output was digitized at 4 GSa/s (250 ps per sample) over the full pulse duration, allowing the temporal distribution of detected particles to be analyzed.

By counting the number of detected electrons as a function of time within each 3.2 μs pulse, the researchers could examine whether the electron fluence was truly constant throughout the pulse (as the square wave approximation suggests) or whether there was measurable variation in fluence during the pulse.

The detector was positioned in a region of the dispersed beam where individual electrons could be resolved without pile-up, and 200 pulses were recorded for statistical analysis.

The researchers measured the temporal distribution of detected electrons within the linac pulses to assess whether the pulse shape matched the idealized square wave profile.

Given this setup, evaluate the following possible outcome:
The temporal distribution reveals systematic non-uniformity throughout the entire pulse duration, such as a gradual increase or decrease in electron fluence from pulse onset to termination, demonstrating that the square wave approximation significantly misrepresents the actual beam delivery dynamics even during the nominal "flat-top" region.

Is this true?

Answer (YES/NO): NO